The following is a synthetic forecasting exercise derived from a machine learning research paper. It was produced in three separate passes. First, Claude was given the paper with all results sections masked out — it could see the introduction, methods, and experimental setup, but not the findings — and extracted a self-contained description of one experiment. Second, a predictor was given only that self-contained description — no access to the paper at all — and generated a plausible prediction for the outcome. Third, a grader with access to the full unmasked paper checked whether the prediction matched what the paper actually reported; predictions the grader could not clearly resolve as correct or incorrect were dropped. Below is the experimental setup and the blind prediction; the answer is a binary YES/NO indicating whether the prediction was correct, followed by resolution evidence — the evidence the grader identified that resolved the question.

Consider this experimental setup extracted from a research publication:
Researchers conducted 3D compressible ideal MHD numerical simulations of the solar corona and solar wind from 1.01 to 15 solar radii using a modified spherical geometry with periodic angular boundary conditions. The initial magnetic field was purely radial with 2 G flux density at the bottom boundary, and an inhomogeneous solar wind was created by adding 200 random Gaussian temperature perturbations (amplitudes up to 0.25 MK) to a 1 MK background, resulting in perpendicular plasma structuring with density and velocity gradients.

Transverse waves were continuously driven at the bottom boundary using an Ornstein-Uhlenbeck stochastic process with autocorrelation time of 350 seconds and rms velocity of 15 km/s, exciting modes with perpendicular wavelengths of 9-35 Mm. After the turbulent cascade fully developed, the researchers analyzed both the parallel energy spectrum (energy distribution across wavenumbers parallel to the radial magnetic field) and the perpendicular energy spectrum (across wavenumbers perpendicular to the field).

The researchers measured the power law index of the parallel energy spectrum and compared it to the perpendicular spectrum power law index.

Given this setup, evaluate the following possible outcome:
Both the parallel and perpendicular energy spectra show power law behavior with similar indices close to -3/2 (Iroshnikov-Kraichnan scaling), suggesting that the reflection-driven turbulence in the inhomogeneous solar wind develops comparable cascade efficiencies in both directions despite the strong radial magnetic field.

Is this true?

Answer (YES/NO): NO